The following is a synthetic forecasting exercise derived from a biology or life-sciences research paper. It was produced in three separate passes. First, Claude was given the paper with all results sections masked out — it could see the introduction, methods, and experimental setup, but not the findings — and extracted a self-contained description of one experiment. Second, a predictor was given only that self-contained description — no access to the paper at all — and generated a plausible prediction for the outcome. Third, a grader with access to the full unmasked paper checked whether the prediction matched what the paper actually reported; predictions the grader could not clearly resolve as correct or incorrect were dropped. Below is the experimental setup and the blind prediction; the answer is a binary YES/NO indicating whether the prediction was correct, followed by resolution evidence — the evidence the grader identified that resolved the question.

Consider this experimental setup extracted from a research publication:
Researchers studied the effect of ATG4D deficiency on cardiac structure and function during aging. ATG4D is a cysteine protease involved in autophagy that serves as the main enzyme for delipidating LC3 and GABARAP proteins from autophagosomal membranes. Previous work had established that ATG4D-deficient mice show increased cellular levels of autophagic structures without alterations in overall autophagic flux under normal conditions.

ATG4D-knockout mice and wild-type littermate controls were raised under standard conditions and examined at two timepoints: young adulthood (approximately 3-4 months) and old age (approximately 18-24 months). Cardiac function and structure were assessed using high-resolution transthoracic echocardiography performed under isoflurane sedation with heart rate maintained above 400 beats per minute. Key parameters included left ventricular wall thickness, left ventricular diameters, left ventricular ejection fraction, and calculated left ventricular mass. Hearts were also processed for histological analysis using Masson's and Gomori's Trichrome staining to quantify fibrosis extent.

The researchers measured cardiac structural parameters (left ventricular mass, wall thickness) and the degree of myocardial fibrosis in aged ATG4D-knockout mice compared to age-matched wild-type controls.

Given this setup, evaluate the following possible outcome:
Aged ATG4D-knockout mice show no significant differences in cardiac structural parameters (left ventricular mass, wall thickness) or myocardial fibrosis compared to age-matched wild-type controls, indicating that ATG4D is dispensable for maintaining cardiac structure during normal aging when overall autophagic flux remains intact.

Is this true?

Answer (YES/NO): NO